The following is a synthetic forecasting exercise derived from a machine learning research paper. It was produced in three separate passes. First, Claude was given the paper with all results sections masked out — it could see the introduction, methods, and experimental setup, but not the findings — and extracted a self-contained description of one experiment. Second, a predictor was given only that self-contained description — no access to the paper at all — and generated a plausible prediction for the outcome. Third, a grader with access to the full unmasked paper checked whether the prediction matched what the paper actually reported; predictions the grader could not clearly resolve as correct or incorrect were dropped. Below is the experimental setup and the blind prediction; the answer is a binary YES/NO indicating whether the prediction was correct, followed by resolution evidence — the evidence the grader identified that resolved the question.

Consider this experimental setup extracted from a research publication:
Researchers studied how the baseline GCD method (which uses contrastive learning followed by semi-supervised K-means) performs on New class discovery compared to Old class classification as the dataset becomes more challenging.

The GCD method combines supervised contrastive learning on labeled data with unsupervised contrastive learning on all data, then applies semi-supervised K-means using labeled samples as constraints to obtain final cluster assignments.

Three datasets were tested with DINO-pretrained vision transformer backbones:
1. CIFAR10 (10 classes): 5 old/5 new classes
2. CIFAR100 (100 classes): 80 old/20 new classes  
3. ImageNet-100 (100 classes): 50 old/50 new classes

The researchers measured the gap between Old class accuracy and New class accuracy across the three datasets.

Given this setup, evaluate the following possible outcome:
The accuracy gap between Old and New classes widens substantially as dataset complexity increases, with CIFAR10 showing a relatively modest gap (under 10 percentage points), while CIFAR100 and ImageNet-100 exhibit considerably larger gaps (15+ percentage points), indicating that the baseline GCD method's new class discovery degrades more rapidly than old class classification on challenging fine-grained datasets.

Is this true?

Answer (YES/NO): NO